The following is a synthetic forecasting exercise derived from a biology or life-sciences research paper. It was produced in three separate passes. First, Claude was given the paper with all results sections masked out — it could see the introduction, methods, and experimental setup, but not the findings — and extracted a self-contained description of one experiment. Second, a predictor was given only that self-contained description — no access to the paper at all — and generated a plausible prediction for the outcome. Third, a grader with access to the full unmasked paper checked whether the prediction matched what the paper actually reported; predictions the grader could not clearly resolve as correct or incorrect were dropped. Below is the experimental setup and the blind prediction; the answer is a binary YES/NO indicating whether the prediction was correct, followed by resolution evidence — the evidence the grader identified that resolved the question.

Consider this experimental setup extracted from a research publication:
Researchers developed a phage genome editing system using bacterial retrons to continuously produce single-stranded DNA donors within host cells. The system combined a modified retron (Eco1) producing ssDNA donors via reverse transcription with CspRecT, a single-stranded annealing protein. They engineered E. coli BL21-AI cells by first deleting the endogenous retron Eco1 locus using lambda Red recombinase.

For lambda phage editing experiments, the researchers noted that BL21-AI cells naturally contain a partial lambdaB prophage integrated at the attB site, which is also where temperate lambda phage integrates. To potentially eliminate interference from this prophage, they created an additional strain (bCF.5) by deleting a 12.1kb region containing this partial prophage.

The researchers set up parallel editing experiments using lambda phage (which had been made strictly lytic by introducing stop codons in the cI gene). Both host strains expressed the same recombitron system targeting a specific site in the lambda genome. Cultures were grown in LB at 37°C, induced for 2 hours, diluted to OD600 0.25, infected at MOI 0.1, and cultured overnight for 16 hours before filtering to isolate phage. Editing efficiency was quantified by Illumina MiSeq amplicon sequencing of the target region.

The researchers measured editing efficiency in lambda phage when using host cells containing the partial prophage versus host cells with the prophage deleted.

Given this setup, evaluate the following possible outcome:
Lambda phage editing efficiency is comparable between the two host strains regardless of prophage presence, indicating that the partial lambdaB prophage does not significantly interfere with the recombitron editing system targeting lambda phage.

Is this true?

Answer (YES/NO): YES